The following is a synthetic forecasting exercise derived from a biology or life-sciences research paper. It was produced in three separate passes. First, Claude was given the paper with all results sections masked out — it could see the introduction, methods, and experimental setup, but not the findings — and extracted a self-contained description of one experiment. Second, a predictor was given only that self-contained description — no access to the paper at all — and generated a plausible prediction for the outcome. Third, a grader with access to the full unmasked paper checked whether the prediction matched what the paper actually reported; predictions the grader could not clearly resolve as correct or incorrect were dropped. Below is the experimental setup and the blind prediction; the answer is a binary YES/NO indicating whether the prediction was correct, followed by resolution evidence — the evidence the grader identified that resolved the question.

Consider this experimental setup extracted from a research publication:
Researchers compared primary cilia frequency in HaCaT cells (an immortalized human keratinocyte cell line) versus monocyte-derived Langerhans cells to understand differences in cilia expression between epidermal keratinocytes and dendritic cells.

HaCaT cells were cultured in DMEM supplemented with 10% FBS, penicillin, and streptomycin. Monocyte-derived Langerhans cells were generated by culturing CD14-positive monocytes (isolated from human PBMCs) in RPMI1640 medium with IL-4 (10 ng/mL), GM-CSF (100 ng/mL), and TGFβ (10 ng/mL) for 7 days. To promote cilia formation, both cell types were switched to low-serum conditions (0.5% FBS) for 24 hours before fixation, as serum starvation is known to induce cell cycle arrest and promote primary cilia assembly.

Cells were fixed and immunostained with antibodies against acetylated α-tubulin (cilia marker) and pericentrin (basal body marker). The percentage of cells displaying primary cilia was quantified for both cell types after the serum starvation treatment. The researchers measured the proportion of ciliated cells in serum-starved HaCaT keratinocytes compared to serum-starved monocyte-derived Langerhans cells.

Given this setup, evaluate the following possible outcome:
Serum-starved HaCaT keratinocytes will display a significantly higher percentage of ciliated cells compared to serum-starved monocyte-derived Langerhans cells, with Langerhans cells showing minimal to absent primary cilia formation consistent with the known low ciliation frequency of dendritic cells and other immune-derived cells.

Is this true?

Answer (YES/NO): NO